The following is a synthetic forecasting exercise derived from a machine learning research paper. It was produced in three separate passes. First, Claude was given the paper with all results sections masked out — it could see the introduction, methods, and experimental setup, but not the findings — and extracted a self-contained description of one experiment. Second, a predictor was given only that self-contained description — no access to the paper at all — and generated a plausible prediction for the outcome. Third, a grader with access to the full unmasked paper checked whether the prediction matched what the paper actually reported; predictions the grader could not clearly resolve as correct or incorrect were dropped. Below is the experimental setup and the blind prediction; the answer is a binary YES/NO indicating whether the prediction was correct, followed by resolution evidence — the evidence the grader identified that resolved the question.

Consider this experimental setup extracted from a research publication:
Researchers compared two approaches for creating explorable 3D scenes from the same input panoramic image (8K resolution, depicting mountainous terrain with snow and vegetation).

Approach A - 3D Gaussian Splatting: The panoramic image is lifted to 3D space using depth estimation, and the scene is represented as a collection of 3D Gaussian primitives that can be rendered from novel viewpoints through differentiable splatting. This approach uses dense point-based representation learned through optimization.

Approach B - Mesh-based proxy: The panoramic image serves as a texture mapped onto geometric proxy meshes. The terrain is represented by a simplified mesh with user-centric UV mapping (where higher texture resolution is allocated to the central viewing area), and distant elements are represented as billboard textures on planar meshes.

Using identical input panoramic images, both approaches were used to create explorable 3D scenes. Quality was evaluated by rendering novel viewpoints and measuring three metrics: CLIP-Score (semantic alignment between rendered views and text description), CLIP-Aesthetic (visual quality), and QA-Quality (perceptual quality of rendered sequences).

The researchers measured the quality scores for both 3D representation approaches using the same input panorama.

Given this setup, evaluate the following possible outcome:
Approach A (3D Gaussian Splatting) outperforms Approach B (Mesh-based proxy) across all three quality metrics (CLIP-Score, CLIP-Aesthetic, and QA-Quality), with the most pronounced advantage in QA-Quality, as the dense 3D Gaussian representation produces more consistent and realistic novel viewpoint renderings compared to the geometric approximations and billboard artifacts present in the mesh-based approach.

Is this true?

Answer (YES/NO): NO